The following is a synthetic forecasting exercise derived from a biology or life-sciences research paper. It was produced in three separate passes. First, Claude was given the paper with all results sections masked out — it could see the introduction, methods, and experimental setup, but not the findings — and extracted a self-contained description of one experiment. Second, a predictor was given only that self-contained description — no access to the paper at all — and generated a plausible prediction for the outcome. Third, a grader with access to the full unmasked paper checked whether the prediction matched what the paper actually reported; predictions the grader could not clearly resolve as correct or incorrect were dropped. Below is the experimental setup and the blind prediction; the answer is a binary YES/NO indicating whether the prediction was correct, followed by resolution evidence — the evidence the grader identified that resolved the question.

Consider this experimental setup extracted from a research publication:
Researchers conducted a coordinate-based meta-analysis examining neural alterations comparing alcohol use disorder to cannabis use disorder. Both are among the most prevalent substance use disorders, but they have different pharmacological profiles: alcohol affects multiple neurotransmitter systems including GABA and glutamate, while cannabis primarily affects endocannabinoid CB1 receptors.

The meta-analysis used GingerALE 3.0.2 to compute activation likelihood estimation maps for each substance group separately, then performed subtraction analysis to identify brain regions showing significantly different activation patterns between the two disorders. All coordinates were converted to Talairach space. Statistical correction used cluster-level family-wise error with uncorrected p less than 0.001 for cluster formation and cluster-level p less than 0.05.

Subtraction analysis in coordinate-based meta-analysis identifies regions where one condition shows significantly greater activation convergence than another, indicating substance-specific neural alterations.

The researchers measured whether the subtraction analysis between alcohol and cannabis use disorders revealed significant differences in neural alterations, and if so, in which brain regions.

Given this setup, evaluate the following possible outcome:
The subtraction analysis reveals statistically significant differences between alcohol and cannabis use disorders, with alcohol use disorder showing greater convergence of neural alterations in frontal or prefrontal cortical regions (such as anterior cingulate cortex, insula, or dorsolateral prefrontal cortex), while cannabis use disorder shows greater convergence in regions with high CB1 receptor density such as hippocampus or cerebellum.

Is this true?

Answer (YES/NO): NO